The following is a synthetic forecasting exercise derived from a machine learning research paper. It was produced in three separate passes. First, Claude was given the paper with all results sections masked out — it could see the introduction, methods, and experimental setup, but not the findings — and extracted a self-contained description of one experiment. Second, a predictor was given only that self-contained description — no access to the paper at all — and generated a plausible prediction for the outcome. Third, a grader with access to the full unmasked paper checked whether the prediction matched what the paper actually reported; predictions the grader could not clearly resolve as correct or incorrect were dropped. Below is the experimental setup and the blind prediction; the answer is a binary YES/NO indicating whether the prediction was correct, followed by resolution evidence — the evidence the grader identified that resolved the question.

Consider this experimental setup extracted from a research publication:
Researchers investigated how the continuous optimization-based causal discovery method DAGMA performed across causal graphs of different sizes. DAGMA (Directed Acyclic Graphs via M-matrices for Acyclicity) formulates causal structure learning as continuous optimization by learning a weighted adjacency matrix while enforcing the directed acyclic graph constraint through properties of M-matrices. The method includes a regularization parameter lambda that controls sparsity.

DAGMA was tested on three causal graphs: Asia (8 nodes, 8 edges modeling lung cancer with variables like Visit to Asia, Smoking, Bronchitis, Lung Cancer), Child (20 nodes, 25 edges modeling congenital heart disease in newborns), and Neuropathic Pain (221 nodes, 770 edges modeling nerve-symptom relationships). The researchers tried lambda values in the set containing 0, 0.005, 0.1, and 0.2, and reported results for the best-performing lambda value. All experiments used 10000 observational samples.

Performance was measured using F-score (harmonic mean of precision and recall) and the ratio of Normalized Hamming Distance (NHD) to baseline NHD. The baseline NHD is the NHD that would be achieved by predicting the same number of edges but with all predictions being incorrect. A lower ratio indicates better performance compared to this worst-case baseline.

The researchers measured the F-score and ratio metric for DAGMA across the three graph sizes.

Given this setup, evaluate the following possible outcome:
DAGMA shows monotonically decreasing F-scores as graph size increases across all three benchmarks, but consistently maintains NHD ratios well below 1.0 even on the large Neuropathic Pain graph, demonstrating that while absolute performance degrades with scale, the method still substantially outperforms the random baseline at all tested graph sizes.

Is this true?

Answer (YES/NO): NO